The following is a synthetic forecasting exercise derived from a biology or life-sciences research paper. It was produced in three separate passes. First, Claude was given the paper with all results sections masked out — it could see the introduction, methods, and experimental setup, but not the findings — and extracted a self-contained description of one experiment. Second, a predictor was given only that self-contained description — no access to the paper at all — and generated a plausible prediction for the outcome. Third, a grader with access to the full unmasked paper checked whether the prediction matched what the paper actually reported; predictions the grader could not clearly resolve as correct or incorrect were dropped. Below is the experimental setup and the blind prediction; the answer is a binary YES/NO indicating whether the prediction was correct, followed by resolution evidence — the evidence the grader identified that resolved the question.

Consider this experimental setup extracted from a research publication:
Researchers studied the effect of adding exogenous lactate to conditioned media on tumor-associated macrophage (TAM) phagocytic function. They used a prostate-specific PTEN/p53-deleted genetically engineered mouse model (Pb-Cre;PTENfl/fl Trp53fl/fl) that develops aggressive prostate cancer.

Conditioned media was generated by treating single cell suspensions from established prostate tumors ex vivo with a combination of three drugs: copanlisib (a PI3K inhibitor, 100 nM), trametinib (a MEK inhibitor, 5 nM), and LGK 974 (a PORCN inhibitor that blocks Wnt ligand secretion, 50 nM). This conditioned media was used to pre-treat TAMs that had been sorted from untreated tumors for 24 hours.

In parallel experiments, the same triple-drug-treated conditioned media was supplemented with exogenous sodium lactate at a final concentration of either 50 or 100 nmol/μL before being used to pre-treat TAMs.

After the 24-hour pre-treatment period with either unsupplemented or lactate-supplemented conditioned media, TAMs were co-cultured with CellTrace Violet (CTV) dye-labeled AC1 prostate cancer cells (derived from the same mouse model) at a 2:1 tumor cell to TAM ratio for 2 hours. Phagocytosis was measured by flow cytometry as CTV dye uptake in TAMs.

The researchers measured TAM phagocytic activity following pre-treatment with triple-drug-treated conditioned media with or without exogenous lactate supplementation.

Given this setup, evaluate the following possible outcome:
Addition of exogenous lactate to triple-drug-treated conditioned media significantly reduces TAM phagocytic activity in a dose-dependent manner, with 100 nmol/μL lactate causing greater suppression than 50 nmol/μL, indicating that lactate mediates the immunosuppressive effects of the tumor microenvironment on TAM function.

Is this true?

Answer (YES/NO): NO